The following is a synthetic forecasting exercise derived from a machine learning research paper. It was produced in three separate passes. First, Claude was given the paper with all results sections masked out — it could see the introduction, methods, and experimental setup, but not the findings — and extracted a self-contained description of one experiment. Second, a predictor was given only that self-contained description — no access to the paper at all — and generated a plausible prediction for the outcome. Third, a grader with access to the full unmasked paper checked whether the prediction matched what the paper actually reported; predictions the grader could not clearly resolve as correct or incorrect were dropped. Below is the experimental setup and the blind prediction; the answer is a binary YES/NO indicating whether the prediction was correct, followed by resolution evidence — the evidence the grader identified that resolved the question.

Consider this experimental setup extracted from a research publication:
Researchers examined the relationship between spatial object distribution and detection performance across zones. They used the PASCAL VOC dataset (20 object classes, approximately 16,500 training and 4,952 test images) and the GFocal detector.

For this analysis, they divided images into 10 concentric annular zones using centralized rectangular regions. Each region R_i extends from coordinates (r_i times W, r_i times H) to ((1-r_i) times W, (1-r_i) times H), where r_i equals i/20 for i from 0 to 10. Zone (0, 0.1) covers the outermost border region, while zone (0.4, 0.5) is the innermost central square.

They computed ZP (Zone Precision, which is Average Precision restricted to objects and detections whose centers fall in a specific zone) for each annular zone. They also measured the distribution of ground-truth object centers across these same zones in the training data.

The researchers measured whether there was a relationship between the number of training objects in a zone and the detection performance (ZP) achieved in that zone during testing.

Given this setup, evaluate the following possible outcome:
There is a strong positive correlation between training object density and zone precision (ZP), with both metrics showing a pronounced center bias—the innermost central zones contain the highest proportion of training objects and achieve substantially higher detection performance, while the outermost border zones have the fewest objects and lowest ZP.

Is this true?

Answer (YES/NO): NO